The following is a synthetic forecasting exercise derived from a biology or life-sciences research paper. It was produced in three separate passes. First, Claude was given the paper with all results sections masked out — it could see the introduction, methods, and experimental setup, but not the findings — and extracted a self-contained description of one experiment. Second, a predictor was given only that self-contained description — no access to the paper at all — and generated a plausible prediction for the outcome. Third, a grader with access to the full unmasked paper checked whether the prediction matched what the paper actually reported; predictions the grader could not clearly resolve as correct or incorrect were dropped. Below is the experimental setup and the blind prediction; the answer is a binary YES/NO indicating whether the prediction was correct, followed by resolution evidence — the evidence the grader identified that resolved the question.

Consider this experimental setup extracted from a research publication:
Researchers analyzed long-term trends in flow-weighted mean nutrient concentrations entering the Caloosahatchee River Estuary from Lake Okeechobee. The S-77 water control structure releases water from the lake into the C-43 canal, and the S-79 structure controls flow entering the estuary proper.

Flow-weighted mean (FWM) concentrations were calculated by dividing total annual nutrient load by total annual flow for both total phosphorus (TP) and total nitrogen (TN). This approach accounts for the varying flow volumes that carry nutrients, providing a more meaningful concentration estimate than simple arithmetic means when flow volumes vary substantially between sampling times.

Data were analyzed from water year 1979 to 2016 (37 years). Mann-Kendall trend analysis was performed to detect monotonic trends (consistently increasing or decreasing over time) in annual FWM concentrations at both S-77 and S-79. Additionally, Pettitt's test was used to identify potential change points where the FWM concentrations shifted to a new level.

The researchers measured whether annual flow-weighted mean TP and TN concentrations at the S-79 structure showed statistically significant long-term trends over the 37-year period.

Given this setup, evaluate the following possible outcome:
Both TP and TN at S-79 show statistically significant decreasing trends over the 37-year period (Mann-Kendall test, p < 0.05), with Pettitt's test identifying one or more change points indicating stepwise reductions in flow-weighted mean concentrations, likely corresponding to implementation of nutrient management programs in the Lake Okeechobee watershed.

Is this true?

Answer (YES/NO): NO